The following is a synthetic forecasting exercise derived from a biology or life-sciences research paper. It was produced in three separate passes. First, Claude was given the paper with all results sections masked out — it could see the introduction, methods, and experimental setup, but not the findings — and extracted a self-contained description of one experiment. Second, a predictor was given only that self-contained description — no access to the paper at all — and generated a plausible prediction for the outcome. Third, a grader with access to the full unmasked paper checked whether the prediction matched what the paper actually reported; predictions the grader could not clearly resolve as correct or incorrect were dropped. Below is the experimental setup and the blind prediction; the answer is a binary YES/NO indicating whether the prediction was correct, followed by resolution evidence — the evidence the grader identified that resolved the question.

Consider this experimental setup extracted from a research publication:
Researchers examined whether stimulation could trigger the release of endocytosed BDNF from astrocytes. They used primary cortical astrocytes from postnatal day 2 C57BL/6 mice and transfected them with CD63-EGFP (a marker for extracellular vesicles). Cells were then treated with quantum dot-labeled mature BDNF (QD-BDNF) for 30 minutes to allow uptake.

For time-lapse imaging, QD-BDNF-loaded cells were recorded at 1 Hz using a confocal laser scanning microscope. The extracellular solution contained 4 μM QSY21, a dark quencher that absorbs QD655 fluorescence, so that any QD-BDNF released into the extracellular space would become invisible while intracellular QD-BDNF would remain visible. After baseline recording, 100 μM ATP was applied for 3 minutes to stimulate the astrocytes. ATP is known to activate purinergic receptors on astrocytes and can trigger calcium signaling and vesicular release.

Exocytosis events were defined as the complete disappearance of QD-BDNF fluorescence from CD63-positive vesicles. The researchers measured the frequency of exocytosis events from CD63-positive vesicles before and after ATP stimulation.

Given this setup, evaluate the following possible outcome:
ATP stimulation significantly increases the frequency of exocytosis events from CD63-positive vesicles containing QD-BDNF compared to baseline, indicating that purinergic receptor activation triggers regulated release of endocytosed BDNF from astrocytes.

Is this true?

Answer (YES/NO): YES